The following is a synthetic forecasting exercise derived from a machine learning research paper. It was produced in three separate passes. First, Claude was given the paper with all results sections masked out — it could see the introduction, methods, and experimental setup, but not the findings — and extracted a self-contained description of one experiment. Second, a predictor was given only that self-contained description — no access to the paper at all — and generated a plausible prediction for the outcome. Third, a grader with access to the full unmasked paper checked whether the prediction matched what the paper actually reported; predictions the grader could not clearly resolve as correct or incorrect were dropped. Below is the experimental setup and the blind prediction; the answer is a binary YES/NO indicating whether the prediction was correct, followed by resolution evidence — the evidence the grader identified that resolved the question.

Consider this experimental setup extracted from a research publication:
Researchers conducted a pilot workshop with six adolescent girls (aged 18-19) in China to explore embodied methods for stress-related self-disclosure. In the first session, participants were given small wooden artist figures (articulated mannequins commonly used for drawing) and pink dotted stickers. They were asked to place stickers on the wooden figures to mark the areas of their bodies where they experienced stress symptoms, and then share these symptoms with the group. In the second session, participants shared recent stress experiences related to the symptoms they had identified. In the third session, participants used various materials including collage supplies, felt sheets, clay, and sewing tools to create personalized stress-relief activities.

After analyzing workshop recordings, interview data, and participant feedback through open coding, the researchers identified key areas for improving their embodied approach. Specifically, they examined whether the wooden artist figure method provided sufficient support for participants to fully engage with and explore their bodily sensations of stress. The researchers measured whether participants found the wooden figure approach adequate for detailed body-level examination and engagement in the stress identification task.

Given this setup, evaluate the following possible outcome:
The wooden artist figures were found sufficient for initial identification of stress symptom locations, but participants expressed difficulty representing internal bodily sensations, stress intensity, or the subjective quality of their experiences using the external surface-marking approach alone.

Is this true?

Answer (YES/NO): NO